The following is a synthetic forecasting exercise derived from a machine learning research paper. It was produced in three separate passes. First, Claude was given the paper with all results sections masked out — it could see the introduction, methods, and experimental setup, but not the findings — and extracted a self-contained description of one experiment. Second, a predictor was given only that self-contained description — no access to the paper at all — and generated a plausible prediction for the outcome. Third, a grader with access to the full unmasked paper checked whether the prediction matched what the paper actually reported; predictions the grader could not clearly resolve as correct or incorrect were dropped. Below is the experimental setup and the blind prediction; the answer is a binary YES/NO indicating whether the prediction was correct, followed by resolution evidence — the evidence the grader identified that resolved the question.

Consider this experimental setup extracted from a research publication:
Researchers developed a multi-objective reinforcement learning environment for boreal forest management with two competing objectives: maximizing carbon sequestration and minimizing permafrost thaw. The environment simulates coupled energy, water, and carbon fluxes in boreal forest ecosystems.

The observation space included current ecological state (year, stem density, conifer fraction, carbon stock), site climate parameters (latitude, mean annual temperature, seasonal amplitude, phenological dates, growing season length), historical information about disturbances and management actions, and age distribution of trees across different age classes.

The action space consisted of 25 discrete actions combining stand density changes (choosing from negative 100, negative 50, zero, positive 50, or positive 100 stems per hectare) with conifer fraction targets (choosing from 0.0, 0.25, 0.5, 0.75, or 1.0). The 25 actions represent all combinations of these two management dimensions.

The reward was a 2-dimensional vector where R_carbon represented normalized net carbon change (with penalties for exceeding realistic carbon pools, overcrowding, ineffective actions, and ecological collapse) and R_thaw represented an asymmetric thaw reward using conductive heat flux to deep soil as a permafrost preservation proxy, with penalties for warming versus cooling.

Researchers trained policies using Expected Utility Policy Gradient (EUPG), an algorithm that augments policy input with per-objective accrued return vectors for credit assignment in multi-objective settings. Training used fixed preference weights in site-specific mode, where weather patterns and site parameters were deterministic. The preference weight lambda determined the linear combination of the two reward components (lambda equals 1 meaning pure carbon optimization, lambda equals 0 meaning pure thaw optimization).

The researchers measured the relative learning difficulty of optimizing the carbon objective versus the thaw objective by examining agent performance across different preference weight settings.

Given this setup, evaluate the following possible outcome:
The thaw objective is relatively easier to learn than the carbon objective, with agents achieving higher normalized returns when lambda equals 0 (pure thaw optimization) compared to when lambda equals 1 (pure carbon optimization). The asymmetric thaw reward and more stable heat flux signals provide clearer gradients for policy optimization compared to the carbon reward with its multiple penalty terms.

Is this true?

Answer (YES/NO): NO